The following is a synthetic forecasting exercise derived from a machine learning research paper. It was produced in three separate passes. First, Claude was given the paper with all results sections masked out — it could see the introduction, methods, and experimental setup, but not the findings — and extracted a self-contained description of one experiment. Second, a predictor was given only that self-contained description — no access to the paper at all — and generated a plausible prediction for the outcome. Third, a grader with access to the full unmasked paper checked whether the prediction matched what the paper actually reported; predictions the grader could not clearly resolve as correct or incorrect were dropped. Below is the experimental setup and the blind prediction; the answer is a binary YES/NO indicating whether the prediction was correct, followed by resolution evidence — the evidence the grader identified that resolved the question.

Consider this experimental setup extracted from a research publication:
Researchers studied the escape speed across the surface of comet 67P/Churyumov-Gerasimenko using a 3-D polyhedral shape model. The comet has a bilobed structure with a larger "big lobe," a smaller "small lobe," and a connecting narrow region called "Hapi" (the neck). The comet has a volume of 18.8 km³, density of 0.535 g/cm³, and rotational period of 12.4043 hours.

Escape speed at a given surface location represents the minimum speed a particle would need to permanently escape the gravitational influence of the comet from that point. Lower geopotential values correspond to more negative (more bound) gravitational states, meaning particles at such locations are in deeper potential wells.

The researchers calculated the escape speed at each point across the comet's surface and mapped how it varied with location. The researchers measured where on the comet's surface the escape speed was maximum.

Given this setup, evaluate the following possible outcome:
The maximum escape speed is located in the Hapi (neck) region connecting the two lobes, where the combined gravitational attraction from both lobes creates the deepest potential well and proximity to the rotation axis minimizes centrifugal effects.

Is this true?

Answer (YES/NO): YES